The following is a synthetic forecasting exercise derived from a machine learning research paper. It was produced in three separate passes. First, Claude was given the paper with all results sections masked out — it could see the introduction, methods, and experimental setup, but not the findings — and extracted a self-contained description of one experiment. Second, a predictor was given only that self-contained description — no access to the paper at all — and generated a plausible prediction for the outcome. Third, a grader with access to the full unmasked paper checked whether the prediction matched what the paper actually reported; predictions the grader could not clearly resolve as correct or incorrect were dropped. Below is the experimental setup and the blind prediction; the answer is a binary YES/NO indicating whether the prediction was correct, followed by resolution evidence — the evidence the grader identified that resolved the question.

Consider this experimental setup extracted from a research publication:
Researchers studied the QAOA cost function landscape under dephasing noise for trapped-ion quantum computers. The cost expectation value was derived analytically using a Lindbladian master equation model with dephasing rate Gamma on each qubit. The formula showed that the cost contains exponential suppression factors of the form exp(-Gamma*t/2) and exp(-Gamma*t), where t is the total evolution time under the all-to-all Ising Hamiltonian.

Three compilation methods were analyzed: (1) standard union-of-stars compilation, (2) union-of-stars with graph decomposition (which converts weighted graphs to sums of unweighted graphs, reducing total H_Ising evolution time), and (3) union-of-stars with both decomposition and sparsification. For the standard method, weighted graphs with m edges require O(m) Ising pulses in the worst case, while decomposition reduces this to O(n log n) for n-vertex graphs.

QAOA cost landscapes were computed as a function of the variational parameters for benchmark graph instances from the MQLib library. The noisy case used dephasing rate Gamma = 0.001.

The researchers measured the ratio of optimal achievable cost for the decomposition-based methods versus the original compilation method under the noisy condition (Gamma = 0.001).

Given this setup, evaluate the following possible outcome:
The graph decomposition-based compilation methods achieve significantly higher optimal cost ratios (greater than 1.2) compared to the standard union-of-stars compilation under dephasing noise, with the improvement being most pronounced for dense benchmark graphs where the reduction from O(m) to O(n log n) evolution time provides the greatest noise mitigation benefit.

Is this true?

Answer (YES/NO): NO